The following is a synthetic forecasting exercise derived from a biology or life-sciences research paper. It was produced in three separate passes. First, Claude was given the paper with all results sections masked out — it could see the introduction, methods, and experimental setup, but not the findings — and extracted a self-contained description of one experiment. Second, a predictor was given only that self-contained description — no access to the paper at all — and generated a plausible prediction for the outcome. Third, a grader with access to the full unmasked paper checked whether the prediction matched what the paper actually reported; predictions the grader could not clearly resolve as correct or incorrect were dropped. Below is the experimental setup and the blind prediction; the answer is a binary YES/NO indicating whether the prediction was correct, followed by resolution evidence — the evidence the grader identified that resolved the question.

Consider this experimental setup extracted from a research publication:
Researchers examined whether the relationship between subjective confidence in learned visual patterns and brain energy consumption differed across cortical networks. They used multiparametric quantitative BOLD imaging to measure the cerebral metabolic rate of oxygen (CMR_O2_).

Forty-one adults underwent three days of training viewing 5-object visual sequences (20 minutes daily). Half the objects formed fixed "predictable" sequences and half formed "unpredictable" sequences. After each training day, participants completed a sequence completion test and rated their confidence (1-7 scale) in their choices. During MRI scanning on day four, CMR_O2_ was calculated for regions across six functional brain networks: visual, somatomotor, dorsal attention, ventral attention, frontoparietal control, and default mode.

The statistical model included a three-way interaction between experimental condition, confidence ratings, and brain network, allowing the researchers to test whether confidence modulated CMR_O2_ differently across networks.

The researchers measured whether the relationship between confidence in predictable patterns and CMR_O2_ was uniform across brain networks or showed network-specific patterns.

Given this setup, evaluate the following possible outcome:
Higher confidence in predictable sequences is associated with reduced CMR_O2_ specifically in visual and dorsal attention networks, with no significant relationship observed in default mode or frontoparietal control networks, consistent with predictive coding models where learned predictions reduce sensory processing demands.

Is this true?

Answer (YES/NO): NO